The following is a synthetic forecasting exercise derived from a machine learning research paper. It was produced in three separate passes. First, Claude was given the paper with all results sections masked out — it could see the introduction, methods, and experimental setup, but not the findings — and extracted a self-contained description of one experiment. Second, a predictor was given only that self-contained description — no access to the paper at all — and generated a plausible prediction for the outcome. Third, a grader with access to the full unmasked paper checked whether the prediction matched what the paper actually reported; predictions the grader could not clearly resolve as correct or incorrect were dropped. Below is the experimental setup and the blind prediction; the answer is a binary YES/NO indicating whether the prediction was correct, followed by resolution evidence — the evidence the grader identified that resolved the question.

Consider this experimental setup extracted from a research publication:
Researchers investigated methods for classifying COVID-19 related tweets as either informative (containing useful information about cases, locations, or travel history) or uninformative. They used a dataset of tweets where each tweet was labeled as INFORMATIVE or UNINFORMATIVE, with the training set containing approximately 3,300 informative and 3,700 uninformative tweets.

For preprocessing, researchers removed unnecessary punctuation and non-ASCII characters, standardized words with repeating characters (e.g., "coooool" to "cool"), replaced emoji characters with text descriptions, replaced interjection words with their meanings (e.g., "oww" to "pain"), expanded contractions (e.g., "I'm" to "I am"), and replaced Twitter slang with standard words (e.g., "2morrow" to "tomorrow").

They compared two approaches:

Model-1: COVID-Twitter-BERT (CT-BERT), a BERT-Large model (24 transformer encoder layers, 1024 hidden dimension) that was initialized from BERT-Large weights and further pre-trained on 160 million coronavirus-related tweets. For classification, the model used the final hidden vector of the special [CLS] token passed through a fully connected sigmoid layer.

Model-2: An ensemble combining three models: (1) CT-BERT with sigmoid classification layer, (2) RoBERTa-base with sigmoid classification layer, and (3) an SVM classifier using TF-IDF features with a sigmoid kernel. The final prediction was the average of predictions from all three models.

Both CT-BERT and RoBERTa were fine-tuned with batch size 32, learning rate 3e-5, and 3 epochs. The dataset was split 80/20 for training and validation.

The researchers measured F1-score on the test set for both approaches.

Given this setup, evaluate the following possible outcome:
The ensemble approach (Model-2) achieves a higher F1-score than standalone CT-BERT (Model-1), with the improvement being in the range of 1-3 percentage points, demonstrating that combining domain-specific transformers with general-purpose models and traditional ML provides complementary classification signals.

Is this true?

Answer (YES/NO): NO